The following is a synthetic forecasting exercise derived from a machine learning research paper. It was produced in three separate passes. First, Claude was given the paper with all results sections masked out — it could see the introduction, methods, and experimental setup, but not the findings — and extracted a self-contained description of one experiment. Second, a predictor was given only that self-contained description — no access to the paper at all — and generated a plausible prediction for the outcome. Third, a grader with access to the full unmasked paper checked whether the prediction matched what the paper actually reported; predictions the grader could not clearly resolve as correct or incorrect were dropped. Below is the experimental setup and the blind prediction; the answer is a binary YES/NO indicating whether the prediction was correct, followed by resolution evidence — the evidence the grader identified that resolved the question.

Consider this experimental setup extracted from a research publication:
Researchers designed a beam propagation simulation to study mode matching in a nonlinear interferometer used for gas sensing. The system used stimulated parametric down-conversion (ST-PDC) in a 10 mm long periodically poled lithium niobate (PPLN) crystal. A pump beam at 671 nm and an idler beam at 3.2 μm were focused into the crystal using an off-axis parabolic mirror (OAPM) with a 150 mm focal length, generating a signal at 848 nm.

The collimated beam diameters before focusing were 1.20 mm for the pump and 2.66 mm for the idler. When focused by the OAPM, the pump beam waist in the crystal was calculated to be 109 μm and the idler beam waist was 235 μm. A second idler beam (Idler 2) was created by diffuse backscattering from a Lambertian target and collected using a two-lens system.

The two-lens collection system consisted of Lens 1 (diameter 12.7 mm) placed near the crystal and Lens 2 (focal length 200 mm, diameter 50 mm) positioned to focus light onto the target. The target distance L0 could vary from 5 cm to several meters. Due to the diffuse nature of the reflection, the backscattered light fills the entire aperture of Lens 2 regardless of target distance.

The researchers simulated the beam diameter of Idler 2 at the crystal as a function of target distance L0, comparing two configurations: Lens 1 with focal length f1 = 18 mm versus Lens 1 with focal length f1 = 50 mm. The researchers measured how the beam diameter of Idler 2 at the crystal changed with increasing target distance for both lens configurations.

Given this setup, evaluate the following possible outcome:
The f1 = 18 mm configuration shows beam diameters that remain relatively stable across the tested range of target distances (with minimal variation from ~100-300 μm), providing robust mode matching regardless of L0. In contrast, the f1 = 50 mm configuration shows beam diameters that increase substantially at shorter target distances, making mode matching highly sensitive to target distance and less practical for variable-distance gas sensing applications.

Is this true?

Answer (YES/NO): NO